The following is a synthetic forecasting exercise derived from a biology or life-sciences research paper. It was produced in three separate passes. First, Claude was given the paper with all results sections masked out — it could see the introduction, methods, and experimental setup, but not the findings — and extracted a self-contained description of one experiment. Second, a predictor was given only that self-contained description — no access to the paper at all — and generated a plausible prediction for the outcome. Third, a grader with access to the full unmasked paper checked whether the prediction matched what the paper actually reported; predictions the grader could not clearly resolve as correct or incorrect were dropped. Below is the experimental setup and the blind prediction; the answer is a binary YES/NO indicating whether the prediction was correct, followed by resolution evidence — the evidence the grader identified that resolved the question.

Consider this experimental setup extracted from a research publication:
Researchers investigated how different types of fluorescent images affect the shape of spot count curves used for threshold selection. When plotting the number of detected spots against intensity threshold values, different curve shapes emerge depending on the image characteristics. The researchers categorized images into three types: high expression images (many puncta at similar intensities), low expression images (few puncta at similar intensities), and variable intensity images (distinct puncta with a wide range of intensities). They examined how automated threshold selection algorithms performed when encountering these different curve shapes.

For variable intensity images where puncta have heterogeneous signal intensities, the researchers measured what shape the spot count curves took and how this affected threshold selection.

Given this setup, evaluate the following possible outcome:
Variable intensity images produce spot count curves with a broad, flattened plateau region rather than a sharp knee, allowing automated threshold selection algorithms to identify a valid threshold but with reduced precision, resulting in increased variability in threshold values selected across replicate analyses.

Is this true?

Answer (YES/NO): NO